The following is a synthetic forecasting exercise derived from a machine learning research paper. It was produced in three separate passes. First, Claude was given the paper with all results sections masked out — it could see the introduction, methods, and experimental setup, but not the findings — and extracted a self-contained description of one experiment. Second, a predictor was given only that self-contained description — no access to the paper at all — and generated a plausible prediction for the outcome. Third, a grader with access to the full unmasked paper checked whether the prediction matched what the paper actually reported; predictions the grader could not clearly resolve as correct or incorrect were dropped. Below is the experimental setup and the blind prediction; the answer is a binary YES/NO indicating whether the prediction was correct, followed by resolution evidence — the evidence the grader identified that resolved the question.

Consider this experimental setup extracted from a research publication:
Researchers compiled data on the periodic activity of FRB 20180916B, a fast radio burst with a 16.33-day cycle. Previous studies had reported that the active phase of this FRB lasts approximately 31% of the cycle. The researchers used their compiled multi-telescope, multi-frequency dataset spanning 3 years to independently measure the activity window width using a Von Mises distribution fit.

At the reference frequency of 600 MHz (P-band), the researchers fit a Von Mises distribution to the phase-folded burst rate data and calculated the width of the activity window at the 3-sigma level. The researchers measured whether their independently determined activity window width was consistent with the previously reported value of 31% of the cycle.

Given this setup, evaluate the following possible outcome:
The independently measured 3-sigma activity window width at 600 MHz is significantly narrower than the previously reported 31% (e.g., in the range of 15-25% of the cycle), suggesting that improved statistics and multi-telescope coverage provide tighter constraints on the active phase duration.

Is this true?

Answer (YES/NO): NO